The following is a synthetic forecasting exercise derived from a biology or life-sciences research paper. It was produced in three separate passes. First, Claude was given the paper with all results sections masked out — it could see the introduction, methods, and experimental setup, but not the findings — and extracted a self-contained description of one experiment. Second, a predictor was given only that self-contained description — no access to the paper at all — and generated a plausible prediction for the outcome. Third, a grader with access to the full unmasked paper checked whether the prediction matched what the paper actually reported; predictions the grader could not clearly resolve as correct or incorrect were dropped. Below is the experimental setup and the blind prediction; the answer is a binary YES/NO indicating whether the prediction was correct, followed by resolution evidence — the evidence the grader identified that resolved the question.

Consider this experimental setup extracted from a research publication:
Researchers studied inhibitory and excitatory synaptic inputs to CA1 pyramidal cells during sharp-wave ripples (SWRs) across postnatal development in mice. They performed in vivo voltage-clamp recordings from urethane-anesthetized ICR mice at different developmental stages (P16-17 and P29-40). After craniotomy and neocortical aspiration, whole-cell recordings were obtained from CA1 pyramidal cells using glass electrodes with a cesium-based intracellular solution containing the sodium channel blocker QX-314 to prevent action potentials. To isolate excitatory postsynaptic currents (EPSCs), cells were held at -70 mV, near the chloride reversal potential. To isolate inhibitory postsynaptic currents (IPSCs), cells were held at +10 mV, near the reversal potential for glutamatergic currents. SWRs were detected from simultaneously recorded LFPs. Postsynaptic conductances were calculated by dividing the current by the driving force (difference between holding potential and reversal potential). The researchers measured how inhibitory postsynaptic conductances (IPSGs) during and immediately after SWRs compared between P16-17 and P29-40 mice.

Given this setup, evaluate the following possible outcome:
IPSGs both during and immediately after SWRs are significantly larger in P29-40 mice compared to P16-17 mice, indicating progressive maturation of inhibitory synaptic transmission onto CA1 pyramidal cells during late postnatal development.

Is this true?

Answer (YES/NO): YES